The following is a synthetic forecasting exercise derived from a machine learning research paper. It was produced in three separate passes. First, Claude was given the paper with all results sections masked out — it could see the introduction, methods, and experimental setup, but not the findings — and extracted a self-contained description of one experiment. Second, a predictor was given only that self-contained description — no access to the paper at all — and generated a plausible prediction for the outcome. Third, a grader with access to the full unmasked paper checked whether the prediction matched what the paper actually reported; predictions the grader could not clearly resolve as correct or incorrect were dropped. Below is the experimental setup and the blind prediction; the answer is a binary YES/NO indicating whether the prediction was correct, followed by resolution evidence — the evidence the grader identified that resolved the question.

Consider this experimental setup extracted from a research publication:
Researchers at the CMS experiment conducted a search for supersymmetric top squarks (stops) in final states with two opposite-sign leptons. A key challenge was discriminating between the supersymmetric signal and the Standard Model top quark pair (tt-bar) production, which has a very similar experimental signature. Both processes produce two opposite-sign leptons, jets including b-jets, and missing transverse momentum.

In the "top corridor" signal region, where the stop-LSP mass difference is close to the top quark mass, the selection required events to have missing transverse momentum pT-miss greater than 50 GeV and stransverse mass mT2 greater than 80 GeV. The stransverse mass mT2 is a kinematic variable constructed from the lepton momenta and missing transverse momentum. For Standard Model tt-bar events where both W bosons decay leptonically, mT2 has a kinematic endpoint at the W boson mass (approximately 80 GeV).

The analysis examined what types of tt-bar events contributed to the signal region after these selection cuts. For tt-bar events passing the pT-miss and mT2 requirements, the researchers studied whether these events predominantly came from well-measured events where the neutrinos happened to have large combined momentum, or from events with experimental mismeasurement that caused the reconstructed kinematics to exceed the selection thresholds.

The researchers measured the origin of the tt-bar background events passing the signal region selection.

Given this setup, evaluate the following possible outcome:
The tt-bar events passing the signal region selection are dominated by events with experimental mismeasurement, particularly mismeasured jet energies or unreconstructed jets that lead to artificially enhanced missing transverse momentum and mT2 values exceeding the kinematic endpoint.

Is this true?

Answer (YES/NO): YES